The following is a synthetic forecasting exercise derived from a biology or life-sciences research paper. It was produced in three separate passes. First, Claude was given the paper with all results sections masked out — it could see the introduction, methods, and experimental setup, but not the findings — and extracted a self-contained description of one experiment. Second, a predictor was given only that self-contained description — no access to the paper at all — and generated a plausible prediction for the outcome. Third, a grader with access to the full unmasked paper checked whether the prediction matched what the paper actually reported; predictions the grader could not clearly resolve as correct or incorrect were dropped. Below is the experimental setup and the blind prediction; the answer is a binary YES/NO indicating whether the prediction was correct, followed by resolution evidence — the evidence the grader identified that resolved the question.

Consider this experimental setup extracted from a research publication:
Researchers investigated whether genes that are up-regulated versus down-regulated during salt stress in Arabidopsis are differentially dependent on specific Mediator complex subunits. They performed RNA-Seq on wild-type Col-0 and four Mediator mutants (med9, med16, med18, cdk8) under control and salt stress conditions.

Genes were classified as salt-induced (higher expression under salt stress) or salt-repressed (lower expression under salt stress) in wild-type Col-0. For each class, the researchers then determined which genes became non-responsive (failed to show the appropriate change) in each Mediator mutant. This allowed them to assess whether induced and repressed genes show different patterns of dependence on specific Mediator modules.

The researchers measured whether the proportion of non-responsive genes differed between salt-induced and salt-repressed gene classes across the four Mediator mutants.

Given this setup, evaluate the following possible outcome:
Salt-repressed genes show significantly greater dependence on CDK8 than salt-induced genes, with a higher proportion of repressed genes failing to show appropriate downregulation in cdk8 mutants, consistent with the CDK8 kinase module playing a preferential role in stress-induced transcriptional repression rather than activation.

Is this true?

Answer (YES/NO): NO